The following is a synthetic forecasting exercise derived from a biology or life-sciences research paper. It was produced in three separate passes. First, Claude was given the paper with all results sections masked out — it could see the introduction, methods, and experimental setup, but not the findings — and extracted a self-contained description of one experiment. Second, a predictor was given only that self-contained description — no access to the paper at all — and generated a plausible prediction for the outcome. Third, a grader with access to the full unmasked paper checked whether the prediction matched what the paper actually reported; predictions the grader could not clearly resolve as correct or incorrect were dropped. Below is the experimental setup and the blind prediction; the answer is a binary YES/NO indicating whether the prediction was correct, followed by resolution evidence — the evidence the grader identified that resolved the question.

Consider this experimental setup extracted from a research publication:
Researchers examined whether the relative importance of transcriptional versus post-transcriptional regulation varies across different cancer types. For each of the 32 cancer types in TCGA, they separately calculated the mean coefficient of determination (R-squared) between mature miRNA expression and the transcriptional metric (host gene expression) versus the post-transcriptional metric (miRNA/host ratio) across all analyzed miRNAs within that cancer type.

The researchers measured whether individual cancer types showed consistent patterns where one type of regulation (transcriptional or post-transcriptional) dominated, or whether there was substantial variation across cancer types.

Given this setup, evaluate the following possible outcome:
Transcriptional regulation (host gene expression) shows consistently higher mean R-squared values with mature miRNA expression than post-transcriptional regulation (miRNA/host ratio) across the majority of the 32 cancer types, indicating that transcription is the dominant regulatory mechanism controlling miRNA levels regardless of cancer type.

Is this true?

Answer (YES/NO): NO